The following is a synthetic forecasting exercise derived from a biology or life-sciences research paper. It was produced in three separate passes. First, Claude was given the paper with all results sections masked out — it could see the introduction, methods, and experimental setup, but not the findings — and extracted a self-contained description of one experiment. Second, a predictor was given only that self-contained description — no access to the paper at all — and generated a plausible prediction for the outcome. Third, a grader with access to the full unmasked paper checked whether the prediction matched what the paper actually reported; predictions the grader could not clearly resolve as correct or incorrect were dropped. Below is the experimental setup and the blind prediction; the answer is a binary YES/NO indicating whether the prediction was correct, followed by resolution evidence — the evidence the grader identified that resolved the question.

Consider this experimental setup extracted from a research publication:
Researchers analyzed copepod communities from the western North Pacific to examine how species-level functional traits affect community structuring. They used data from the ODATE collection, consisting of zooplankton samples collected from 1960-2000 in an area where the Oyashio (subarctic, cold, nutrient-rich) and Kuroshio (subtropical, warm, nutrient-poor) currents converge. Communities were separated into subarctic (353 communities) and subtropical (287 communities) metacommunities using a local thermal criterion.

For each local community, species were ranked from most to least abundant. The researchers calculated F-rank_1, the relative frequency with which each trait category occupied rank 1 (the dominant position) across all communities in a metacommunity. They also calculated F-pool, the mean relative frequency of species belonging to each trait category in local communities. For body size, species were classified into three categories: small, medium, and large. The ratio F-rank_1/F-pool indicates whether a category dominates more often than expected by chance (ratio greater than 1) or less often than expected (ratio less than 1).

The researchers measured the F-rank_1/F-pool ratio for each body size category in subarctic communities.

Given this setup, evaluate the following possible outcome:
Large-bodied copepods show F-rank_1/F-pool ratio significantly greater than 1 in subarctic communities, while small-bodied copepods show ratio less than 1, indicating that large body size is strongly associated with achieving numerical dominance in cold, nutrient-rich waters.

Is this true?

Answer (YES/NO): NO